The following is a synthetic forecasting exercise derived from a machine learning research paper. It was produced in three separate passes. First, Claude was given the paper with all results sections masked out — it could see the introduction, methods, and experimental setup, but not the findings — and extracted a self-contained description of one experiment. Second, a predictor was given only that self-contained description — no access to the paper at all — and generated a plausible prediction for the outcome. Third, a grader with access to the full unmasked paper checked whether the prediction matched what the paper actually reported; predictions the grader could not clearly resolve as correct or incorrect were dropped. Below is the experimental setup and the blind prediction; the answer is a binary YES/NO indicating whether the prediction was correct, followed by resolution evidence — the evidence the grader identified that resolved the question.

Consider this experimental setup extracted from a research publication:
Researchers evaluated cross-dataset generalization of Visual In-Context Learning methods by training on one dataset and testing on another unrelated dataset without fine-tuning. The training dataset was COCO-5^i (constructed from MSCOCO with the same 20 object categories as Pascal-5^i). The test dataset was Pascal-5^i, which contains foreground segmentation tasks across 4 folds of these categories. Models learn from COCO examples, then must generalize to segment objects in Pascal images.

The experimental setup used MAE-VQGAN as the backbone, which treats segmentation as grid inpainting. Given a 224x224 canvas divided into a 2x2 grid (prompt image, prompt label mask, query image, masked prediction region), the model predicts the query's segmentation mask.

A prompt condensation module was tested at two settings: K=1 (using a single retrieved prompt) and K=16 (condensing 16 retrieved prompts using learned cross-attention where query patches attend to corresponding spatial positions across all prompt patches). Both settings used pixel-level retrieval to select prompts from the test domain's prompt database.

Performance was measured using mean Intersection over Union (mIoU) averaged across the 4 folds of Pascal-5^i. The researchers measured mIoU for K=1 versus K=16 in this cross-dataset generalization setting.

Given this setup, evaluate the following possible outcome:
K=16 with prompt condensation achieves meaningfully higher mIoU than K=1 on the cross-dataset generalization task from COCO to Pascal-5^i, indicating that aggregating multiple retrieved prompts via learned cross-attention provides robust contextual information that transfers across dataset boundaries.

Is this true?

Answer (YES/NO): NO